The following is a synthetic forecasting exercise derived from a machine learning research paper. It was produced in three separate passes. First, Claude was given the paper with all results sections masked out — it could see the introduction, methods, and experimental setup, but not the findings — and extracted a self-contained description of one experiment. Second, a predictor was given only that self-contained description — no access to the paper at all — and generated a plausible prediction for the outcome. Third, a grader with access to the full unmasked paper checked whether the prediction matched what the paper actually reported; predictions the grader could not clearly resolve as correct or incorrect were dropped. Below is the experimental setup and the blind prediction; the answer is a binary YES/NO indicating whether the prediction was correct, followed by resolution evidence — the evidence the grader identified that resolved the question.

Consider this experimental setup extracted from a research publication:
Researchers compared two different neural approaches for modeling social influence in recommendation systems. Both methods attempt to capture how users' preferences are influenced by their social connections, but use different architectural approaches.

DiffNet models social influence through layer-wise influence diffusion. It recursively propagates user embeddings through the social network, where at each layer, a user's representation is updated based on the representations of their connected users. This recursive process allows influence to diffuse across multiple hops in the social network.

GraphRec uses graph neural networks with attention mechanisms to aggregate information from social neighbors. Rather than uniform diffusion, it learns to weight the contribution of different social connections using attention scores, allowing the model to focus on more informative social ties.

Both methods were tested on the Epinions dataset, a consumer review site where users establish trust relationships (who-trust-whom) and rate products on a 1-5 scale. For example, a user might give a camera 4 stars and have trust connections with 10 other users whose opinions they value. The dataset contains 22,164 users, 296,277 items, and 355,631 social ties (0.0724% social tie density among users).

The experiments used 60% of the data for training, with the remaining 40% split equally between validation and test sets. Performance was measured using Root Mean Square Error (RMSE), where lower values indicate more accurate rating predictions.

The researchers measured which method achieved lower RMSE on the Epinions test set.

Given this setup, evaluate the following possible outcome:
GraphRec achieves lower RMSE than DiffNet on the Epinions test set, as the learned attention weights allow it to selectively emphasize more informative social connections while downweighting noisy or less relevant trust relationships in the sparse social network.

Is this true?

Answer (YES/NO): YES